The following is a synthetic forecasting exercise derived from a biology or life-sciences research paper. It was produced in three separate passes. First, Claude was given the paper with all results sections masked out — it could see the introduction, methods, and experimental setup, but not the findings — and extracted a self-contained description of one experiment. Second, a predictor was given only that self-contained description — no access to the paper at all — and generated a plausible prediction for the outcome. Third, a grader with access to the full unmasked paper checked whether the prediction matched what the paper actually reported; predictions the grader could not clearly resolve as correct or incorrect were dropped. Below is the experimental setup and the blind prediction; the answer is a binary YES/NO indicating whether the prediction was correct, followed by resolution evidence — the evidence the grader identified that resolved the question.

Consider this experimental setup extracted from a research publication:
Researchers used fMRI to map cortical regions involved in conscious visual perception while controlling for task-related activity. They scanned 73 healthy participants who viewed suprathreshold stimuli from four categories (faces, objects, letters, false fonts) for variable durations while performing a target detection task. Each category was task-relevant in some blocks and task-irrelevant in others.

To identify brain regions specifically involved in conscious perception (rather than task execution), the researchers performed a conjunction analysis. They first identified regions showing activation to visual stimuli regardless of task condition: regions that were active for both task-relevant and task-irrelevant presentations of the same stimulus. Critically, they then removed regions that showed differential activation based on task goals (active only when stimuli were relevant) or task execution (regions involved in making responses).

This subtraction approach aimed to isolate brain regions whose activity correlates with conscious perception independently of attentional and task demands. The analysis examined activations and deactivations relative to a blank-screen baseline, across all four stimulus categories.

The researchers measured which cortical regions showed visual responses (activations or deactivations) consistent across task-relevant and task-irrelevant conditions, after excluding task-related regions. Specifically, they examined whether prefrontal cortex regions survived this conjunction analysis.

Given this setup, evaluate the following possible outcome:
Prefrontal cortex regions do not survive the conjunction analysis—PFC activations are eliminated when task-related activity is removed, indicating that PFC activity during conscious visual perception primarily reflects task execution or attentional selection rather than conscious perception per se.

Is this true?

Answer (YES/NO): NO